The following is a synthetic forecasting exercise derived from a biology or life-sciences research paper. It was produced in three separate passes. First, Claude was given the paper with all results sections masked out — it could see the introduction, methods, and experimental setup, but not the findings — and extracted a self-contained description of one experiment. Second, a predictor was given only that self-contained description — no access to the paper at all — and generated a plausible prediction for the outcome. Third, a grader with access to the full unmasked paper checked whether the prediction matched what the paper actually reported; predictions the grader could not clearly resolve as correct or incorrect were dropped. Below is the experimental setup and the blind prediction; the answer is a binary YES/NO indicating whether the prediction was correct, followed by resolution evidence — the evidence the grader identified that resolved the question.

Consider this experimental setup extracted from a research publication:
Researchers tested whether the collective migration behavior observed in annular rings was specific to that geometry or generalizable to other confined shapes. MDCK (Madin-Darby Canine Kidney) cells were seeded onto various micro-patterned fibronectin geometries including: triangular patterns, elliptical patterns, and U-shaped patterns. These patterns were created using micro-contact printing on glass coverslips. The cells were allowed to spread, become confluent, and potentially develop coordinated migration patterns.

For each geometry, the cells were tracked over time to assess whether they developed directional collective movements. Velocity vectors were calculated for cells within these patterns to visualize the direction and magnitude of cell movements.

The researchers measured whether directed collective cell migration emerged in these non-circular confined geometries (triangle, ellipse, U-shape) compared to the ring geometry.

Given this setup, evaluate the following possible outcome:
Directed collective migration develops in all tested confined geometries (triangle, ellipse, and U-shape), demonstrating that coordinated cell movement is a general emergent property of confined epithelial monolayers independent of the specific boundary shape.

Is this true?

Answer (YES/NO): YES